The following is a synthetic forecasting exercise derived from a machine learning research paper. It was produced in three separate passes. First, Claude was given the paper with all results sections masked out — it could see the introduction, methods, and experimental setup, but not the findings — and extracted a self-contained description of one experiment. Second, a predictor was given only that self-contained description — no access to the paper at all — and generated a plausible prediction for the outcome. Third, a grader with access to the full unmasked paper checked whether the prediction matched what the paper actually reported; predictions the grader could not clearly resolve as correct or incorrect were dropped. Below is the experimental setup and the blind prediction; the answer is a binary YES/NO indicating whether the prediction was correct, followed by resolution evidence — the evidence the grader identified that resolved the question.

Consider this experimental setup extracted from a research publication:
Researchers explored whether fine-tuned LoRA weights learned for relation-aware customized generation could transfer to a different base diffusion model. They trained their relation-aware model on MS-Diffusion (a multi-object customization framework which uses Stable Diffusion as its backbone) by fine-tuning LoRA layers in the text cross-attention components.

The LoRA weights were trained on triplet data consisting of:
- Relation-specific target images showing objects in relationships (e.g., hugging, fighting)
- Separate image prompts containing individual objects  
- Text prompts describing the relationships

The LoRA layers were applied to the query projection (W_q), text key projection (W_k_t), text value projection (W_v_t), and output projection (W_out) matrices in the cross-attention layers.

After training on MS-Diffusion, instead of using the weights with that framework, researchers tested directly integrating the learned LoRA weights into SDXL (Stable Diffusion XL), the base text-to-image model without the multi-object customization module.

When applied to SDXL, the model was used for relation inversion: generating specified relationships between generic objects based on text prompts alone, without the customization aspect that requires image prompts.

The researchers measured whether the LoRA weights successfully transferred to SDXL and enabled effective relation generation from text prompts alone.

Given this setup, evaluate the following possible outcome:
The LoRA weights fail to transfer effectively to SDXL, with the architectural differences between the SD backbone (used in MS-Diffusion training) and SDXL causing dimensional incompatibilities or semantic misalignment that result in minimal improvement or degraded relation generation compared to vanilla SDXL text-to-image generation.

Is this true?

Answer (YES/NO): NO